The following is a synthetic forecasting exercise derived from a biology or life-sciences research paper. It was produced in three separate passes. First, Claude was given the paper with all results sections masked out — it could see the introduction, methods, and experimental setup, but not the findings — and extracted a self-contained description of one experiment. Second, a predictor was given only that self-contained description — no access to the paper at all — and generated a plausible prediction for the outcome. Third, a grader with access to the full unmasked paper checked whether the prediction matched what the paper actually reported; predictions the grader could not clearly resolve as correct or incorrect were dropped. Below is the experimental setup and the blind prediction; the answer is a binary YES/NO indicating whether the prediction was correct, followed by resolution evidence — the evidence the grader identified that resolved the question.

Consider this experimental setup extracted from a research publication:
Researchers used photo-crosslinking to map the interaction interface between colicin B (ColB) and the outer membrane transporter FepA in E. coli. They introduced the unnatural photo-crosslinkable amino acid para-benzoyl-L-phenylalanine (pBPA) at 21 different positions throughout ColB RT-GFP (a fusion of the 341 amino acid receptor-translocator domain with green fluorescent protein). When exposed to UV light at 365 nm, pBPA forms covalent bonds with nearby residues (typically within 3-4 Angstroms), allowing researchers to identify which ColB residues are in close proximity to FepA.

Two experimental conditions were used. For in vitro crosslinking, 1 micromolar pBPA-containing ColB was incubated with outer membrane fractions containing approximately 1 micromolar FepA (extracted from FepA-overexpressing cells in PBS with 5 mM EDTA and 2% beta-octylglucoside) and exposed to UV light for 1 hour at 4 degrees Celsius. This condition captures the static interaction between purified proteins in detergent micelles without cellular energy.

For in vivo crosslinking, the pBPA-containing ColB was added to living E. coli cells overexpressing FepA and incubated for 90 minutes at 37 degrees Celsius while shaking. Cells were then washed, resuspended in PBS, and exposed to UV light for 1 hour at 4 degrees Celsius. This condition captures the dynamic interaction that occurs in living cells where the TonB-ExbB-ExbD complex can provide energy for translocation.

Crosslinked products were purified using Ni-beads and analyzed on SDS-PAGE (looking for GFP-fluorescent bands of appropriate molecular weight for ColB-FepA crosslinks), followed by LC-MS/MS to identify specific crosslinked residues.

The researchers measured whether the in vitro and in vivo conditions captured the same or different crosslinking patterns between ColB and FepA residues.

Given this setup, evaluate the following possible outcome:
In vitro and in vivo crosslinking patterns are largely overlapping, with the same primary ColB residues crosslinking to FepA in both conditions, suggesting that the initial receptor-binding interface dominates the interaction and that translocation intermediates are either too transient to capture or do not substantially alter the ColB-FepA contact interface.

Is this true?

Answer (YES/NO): NO